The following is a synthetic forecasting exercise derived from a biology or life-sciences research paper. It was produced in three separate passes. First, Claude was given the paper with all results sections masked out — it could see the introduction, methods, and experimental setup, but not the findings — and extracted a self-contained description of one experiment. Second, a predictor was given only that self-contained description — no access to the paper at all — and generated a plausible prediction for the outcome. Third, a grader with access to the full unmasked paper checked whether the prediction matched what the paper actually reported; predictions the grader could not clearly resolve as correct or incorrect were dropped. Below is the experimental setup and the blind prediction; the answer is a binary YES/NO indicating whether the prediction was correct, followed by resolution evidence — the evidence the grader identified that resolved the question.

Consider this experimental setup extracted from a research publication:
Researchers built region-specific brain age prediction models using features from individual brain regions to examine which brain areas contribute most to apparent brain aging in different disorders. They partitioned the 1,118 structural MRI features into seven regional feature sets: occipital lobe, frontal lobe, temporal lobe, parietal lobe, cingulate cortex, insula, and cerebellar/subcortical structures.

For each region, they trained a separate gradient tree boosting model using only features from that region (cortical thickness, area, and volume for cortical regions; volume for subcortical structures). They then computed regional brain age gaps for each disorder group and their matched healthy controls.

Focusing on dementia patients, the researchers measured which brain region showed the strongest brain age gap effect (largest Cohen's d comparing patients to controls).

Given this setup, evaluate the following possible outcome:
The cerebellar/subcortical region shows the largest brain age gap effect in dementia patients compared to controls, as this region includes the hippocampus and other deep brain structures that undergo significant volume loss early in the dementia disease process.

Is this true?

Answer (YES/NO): YES